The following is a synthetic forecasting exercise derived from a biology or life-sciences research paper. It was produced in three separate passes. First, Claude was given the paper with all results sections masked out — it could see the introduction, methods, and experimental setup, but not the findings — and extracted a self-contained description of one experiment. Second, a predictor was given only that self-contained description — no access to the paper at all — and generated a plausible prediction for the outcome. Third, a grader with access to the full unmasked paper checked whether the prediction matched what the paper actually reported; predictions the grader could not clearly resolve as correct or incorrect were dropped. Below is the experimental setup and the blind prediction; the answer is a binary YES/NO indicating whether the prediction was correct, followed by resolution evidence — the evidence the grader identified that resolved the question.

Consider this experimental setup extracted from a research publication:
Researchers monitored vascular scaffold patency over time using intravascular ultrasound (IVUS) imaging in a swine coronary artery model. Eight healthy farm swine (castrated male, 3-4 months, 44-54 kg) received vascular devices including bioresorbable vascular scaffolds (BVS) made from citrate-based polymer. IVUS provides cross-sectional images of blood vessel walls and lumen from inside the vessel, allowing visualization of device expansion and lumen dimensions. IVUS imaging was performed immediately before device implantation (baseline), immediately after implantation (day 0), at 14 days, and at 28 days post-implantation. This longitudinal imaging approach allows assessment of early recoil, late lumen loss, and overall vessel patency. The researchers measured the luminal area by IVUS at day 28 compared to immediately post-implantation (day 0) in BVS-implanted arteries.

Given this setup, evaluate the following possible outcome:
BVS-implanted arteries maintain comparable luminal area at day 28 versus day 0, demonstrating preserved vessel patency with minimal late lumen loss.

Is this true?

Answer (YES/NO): NO